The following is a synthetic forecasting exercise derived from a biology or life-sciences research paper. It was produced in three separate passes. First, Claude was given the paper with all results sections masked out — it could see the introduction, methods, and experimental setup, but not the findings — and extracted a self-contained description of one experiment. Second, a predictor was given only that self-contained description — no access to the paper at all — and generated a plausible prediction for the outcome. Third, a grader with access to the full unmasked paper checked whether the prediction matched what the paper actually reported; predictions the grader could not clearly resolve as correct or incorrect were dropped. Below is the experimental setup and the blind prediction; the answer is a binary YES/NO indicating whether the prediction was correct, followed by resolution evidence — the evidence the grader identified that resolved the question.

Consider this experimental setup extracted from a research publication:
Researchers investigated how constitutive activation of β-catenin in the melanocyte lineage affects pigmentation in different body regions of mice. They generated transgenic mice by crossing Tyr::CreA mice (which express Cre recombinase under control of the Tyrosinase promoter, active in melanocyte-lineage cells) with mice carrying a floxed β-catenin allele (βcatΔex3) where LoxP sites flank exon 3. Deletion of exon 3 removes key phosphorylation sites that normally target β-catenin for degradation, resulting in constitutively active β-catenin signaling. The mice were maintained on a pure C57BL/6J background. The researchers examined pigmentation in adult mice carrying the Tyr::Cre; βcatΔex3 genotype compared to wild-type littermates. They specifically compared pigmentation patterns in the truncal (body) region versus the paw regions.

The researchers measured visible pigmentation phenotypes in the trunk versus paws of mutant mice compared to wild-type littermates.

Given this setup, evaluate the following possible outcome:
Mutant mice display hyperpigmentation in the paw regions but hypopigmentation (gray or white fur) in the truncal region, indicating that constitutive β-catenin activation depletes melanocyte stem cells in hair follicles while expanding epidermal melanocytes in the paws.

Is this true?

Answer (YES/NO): NO